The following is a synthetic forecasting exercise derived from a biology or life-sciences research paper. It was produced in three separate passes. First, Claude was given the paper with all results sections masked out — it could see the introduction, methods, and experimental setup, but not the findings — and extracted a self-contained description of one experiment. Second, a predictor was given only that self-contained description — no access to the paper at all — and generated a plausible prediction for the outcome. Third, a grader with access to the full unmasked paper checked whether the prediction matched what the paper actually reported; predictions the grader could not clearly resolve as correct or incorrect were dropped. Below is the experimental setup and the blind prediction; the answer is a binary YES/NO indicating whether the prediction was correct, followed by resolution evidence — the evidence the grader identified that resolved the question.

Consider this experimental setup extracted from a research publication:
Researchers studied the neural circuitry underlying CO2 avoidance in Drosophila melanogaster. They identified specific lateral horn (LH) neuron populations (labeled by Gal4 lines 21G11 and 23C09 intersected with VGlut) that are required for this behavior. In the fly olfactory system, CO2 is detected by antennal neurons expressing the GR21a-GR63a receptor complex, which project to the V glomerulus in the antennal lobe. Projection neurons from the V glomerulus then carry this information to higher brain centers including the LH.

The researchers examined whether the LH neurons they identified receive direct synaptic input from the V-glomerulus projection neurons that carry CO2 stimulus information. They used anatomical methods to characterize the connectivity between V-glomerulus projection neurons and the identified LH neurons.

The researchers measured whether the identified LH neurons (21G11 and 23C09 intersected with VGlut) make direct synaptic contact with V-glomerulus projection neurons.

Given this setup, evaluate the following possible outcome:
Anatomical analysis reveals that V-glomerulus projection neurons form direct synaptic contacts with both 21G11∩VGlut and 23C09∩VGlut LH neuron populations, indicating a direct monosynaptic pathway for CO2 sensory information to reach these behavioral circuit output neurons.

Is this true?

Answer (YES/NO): NO